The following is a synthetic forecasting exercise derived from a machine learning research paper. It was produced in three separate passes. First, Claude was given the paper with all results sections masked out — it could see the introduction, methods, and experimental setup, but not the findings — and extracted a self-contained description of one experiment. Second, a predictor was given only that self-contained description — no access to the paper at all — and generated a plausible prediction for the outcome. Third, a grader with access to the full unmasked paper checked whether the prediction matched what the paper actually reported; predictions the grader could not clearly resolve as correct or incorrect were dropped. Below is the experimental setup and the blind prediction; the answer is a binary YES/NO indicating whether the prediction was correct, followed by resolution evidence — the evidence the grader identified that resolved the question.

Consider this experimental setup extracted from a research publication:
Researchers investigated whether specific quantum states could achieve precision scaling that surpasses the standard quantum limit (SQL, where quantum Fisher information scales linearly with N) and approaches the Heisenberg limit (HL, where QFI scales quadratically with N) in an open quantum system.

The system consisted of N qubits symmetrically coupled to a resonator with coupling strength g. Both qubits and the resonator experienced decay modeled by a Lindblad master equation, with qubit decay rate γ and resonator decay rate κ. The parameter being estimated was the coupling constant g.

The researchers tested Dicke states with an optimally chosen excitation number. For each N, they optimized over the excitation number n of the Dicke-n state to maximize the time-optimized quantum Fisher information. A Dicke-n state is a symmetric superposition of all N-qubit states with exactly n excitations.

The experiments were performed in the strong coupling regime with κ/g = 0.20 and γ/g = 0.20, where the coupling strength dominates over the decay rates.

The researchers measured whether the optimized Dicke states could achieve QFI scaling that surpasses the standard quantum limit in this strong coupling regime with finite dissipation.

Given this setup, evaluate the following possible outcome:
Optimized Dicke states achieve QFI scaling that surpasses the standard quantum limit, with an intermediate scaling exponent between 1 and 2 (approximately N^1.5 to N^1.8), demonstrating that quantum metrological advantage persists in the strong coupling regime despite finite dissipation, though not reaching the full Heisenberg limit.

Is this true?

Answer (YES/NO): NO